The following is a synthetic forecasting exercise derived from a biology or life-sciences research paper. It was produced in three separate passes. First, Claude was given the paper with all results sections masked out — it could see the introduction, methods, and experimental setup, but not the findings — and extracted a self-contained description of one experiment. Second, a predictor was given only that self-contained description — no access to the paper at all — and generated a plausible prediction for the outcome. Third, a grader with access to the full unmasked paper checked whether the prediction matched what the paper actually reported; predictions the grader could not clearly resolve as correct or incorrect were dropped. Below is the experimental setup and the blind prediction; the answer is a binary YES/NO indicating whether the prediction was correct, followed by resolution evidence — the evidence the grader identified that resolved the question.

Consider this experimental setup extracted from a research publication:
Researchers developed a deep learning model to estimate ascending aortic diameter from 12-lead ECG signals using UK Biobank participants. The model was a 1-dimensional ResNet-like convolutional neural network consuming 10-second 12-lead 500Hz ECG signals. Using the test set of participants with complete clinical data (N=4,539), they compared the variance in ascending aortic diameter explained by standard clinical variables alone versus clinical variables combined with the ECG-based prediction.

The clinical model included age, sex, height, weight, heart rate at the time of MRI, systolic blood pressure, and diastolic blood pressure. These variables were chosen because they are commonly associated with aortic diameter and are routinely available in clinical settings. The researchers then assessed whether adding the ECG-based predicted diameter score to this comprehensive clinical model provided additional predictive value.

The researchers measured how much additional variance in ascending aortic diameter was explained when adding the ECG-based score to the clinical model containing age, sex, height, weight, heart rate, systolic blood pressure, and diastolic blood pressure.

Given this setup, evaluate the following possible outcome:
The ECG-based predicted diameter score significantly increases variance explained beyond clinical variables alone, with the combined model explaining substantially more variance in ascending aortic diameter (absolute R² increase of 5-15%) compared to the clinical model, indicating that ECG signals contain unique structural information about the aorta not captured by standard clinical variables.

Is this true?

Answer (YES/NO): YES